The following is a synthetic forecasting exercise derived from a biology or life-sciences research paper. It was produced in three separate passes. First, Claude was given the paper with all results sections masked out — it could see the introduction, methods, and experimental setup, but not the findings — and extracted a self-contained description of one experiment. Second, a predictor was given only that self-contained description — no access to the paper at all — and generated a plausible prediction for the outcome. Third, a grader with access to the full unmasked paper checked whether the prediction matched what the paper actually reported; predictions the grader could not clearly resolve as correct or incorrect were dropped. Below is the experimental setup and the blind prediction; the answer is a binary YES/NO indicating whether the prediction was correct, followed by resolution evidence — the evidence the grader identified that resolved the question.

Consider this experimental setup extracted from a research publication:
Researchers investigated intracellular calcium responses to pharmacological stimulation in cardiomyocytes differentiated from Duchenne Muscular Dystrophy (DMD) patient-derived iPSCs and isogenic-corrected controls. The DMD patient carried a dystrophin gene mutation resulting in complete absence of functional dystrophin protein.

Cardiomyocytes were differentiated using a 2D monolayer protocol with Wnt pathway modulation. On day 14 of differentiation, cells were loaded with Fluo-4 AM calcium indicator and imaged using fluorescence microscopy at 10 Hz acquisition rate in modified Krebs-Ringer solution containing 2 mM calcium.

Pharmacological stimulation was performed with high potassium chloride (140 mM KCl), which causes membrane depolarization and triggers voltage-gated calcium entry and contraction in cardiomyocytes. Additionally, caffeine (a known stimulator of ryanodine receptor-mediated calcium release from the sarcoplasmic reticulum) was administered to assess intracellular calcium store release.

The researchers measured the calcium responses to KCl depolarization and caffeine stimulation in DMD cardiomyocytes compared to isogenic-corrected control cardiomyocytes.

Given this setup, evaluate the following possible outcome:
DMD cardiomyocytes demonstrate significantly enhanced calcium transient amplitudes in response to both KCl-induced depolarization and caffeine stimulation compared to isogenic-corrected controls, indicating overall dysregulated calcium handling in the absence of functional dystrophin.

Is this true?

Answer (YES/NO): NO